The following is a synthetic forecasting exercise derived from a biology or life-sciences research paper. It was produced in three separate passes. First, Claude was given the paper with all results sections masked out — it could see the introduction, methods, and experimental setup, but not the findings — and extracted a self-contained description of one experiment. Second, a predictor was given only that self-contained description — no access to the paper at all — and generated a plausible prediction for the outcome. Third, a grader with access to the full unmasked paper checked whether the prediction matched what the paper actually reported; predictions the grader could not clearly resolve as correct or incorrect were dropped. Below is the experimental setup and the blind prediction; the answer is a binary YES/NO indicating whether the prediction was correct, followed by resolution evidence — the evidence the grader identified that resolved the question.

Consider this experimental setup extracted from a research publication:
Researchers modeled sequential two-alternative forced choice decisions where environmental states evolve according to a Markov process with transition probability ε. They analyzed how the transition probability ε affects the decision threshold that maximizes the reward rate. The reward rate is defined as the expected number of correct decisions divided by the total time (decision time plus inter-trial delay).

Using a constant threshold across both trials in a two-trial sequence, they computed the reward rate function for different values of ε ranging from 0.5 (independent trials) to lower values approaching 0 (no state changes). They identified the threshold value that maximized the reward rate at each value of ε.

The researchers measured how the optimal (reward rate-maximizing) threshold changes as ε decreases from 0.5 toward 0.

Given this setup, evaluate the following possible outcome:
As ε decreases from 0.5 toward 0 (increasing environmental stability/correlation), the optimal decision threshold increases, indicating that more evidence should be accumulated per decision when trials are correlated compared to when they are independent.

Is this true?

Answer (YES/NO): YES